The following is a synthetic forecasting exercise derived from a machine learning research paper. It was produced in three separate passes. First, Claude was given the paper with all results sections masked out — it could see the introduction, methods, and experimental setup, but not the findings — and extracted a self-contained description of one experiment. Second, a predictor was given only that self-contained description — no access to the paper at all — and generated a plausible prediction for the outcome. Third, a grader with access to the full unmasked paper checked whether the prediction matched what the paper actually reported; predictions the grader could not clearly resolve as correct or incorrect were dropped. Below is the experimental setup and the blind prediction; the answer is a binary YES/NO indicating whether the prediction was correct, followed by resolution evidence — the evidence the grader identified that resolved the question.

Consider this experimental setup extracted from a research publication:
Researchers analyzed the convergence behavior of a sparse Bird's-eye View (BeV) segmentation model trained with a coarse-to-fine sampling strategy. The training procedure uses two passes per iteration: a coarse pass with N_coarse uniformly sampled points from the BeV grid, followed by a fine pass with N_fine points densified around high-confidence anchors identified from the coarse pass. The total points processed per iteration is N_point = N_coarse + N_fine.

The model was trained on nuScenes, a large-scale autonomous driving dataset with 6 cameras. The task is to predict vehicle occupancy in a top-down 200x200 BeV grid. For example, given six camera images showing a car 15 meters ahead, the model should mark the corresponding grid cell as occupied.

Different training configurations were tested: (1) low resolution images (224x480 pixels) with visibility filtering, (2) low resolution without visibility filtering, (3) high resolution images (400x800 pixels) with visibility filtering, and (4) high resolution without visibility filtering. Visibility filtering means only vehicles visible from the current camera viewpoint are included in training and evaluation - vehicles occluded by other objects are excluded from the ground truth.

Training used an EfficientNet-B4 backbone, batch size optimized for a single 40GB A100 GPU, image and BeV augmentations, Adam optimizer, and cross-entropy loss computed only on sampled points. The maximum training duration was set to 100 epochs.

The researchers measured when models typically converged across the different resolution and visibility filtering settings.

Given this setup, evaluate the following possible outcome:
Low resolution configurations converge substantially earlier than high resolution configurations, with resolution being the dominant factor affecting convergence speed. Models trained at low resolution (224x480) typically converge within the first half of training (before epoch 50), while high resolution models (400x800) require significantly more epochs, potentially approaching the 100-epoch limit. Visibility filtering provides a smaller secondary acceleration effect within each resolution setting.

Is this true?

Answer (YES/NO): NO